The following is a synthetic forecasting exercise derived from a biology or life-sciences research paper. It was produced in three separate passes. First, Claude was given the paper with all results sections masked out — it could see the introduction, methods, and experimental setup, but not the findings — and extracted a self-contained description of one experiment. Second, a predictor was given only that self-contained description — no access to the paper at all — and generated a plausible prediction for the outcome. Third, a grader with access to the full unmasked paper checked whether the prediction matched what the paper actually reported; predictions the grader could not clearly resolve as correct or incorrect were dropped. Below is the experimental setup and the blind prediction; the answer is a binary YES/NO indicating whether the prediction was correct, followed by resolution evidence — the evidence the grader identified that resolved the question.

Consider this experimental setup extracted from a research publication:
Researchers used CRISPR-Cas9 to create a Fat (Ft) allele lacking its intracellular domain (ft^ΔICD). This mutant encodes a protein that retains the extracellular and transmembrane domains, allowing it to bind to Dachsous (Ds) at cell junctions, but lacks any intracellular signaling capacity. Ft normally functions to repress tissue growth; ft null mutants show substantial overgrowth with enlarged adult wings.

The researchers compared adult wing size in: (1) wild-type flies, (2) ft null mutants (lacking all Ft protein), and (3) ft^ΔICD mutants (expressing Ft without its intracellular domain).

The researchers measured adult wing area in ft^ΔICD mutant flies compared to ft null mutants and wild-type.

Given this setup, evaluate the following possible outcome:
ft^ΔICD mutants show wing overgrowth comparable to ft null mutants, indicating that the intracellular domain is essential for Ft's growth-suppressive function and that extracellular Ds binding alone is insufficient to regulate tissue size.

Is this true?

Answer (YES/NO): NO